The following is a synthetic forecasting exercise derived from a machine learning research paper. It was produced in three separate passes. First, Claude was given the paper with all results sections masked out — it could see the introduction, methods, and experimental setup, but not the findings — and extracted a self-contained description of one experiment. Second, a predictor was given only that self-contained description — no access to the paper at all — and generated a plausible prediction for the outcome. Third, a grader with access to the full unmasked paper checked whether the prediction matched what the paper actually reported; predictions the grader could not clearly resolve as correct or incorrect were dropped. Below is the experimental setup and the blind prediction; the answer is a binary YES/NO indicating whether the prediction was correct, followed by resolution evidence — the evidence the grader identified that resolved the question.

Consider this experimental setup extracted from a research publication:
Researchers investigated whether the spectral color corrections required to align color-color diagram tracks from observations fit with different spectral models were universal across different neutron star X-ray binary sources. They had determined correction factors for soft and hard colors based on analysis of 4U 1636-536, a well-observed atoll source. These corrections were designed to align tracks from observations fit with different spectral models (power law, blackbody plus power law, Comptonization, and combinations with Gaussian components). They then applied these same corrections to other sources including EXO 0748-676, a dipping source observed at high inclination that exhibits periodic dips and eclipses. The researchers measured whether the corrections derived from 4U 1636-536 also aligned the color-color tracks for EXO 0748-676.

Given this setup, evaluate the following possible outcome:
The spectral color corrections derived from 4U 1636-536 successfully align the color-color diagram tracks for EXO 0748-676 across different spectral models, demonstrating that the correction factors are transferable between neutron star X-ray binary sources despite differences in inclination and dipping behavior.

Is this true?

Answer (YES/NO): NO